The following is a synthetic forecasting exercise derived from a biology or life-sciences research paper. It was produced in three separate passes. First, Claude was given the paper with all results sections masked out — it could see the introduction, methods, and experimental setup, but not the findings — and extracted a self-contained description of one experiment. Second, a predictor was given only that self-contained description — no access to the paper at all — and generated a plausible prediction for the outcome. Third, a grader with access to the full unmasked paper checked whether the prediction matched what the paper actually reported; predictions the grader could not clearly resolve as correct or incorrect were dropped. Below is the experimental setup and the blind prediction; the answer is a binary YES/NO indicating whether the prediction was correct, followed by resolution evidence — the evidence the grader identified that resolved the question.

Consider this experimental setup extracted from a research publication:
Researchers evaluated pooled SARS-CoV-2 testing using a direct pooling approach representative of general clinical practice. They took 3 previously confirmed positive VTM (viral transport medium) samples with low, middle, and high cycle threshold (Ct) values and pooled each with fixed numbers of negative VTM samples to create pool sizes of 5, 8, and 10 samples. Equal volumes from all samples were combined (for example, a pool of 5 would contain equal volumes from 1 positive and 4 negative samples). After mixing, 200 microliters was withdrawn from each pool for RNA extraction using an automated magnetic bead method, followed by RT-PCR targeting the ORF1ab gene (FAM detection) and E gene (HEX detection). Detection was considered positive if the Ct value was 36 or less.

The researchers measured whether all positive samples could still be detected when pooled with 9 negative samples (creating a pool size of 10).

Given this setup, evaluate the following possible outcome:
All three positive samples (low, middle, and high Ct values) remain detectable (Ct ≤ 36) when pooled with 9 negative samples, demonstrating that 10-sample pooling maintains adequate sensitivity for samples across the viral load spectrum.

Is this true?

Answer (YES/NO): NO